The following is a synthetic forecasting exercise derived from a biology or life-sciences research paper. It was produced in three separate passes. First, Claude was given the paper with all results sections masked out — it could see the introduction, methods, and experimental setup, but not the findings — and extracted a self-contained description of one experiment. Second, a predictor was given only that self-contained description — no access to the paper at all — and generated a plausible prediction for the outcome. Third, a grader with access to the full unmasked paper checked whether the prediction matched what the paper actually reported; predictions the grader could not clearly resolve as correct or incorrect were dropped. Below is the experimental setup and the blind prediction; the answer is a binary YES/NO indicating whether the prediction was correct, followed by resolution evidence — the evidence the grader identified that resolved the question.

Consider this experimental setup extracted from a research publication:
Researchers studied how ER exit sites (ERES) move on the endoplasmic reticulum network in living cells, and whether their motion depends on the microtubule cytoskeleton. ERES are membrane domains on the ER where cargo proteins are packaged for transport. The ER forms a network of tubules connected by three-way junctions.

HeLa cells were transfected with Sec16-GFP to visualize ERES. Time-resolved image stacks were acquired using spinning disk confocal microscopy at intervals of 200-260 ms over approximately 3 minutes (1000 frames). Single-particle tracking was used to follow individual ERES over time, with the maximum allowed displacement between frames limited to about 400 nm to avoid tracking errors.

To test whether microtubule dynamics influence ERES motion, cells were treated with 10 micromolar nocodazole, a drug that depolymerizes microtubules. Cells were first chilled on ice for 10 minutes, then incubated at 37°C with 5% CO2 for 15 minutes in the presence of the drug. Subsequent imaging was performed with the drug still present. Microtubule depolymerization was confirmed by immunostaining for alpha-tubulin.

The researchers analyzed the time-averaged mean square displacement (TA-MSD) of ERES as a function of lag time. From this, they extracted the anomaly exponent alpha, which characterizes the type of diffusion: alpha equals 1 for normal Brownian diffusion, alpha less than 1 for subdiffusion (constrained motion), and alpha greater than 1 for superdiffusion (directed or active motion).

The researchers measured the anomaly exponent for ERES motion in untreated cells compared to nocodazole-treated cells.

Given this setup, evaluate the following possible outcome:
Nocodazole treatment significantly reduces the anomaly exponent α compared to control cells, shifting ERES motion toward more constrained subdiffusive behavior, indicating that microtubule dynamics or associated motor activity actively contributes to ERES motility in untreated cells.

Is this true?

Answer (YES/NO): YES